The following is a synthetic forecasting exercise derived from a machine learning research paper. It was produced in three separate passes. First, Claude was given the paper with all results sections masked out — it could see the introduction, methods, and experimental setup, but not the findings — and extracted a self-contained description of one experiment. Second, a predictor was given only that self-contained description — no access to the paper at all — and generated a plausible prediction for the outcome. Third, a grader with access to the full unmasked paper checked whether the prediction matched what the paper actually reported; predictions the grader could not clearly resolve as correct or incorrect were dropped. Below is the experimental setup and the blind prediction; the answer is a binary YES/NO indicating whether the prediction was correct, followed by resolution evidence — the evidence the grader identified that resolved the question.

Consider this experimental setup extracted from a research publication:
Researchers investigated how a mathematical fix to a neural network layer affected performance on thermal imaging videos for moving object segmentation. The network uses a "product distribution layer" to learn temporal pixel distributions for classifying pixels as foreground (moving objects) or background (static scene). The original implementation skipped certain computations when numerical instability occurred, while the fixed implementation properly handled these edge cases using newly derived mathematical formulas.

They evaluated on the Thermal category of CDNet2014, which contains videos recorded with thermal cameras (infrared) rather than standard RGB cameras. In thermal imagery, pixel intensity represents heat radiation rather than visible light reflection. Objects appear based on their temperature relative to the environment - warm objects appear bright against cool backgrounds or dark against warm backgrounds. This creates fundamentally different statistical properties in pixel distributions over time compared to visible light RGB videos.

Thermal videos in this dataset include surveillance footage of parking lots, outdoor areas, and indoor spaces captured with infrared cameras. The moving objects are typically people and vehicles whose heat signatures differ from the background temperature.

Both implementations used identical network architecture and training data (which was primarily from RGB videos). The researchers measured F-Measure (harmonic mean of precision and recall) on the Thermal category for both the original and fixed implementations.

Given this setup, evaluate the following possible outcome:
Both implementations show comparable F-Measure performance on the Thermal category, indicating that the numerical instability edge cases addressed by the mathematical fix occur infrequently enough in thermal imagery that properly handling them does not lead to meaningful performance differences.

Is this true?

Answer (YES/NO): NO